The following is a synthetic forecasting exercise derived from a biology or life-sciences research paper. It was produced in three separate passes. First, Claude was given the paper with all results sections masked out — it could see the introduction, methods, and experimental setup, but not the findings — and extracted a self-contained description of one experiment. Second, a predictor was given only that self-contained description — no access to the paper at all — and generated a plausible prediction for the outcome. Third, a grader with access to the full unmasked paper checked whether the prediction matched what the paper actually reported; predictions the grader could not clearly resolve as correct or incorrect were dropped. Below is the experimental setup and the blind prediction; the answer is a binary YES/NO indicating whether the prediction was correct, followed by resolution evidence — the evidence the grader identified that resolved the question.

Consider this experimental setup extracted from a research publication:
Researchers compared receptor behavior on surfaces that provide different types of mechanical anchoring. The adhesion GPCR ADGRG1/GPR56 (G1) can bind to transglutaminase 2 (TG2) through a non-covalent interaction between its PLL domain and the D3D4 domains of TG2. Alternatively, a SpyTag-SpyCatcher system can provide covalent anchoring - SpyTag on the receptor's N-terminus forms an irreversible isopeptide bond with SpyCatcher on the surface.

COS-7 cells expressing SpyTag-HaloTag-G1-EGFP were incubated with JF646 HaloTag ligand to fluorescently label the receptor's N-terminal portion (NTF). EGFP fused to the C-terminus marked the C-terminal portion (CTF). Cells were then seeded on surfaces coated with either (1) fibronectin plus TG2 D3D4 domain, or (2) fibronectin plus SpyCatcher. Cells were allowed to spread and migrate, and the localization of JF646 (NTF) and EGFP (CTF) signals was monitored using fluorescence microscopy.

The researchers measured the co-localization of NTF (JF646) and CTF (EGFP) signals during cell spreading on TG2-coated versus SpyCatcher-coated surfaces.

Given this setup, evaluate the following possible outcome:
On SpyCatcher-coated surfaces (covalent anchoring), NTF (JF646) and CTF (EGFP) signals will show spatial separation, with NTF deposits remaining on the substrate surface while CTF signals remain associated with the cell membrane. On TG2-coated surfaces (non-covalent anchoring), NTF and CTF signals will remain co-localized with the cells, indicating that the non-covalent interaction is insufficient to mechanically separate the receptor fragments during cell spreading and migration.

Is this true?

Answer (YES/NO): NO